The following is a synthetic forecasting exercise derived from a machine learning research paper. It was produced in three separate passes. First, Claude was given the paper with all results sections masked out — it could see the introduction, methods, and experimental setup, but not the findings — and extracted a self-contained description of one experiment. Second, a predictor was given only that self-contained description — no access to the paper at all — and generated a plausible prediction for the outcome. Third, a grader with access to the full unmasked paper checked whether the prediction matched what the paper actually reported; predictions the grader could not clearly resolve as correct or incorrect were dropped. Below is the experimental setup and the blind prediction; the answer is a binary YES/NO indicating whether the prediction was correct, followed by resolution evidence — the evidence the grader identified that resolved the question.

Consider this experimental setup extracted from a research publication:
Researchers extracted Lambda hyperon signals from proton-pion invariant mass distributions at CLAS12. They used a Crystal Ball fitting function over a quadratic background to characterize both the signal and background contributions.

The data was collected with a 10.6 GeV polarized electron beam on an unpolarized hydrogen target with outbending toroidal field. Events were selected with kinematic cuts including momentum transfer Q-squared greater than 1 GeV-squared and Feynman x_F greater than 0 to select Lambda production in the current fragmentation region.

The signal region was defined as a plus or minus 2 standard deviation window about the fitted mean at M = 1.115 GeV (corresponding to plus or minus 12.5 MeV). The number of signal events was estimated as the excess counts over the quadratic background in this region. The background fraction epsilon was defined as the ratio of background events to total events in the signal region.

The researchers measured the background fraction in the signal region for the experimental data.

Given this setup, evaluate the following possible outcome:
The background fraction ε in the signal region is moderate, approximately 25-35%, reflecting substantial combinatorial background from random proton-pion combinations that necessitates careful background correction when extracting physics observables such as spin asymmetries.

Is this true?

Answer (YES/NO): NO